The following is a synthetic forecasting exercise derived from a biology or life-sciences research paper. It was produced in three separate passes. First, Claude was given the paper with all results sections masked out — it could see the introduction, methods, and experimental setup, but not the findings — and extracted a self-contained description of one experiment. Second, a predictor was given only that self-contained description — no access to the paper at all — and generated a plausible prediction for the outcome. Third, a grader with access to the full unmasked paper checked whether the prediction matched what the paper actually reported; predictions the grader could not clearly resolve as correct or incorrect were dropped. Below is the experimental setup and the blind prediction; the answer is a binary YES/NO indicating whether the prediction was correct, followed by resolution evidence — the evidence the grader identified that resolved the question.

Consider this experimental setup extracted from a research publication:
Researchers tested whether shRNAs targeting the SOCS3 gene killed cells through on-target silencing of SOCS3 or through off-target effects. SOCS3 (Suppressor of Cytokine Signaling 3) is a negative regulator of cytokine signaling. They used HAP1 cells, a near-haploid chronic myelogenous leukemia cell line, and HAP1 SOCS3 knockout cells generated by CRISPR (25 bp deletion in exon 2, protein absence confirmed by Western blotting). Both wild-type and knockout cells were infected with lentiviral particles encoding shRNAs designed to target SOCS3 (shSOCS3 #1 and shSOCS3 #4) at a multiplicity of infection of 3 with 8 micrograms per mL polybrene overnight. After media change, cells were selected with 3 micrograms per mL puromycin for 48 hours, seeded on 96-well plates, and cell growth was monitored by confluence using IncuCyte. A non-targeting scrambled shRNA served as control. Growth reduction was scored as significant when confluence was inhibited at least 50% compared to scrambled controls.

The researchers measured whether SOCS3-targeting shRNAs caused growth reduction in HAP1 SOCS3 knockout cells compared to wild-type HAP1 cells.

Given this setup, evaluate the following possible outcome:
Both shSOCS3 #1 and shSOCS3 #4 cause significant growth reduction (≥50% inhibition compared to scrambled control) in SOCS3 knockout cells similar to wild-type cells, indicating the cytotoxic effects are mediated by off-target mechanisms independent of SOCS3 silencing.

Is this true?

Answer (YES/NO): YES